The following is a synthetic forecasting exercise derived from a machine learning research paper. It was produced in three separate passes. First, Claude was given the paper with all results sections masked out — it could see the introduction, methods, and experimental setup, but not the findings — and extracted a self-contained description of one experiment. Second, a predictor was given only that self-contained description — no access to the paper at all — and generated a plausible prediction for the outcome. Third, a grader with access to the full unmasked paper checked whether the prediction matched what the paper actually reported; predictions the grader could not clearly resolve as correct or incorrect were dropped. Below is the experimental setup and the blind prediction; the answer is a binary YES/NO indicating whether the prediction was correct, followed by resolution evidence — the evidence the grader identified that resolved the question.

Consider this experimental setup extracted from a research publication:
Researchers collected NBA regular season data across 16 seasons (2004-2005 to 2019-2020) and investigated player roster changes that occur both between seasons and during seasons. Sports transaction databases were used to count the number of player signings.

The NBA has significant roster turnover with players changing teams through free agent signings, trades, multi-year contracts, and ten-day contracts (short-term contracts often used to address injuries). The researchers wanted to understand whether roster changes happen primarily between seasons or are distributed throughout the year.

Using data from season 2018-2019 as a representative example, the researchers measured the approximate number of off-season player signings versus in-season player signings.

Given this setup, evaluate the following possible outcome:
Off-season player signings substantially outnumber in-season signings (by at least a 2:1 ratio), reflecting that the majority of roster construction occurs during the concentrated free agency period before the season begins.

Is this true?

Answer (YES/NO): NO